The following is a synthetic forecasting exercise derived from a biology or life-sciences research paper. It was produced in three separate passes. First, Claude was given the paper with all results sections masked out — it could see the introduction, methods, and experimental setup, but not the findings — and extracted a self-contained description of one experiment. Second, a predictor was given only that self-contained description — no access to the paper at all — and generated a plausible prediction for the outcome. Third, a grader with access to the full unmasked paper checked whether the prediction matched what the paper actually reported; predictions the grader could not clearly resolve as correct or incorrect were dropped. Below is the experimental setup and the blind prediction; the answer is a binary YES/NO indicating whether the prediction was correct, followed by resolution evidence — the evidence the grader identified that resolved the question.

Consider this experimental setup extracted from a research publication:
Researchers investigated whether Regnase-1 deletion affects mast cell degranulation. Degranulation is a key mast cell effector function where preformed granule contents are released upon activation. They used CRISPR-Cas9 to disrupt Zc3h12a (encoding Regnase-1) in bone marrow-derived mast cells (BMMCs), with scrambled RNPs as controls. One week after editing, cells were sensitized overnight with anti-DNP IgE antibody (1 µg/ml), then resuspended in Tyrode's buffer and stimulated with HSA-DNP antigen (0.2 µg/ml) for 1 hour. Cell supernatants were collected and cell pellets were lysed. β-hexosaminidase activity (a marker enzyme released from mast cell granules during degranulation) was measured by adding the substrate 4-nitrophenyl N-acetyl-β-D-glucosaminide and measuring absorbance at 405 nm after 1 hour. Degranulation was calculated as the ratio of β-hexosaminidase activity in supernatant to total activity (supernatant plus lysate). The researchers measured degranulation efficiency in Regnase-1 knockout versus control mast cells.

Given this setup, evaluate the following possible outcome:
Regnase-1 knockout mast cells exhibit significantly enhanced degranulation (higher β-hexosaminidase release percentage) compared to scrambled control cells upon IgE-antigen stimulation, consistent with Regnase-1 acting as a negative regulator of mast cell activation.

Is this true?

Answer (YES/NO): NO